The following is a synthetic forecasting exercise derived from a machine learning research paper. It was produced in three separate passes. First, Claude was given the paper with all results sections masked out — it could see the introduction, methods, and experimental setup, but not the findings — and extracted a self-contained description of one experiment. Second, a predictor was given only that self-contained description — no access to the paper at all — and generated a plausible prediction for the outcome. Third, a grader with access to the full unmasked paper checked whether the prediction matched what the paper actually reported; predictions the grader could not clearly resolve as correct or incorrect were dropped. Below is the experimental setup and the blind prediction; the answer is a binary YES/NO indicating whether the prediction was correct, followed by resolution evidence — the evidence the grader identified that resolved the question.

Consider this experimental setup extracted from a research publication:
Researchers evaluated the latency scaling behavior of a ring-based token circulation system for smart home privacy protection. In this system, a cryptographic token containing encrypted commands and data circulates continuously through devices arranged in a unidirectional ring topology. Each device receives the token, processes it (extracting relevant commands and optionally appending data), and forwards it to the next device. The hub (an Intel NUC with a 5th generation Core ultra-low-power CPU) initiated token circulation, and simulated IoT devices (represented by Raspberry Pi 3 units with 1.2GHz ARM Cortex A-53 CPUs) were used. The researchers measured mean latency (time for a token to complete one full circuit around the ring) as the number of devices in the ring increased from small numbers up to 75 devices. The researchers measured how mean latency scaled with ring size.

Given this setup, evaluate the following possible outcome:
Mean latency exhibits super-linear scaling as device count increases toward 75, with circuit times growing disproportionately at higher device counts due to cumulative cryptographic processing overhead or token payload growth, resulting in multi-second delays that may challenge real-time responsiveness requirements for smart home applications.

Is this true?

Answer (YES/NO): NO